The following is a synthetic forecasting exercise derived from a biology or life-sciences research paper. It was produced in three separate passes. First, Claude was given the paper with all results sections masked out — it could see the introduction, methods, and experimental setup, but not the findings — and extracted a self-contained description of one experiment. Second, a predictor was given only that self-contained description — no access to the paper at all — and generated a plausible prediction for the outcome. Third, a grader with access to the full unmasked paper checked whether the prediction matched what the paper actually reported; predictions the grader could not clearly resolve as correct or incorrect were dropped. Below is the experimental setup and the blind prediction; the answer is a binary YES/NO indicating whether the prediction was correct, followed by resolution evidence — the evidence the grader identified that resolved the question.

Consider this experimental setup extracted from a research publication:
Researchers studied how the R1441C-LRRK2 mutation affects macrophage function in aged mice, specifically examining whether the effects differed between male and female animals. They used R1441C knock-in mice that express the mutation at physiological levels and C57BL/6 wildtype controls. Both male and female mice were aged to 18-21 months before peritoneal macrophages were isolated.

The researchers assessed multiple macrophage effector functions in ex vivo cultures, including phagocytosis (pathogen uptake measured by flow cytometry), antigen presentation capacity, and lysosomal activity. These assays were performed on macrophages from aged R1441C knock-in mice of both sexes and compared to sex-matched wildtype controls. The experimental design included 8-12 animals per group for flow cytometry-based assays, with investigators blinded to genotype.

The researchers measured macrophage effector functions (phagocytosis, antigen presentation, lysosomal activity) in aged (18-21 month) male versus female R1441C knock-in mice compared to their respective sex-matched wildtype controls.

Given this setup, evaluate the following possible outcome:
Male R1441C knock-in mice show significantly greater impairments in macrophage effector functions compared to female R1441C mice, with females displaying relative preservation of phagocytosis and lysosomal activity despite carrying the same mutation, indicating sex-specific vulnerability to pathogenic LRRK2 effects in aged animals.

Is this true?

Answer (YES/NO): NO